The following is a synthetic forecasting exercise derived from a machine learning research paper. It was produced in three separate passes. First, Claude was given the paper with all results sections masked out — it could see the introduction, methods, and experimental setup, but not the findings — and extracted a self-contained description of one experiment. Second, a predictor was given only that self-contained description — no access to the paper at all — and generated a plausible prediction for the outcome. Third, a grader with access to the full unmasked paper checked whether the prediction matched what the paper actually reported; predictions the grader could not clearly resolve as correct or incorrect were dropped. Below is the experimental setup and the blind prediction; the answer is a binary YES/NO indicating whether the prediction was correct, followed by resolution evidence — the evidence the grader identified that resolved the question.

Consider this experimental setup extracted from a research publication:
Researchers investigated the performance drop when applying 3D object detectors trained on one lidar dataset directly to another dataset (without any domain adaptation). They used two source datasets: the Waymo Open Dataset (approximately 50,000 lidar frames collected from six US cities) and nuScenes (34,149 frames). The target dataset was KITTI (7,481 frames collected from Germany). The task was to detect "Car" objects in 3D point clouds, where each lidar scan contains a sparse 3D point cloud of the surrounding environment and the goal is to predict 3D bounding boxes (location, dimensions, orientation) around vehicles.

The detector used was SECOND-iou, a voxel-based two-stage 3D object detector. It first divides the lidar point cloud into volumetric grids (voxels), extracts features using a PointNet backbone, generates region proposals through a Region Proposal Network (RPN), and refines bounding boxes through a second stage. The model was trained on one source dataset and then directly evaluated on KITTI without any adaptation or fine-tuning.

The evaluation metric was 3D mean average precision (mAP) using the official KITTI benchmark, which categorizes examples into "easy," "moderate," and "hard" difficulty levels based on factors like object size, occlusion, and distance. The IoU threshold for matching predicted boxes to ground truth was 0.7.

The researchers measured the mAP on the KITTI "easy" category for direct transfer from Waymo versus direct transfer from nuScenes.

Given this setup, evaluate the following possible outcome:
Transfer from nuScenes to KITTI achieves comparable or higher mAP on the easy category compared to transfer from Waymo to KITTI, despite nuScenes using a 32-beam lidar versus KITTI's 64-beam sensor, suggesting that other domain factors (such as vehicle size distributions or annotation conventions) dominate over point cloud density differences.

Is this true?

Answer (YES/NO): NO